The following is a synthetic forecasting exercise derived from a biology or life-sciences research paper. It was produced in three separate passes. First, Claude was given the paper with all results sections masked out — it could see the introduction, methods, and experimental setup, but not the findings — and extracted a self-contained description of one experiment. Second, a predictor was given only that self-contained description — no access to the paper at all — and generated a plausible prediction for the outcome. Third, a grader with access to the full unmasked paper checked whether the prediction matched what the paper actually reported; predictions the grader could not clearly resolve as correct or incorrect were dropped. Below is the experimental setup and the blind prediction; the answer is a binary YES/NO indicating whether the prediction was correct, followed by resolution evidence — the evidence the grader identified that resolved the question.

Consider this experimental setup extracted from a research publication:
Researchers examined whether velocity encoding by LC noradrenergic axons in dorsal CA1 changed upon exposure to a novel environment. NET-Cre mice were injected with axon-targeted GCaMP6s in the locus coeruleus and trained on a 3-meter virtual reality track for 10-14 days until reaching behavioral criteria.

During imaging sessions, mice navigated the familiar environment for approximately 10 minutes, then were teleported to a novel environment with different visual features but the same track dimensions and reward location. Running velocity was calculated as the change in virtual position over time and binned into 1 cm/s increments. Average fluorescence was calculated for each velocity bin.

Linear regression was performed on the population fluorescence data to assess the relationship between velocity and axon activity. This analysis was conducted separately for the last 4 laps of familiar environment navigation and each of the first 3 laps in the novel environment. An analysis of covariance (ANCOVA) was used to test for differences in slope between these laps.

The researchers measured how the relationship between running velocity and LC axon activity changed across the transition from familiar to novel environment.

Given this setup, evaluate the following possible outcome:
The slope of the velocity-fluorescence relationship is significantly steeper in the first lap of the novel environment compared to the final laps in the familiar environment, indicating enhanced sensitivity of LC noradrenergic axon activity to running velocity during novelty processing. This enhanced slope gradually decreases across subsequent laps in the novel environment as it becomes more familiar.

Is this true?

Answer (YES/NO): NO